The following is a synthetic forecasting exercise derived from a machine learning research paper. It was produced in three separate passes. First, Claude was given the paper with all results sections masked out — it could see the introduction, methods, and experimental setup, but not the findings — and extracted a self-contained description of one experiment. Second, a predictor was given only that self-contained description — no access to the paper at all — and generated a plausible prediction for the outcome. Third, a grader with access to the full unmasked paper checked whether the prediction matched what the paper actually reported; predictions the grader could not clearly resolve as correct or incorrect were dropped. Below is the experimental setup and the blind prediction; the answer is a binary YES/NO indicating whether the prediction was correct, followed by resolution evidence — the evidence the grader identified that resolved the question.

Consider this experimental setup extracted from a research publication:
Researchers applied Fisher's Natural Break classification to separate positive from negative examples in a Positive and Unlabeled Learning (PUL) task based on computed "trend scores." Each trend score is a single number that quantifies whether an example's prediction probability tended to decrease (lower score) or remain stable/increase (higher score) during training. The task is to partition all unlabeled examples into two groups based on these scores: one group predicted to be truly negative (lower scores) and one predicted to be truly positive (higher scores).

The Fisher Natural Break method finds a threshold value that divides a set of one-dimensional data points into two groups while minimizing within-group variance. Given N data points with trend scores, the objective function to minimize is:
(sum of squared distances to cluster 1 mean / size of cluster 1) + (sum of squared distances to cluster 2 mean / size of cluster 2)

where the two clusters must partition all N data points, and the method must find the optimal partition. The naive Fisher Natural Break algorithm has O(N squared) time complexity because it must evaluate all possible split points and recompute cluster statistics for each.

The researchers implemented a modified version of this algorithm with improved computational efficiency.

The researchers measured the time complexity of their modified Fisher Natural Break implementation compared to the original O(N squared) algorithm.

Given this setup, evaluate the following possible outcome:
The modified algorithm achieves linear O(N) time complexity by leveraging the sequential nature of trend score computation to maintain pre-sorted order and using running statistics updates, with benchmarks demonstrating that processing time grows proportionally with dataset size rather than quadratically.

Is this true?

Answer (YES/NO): NO